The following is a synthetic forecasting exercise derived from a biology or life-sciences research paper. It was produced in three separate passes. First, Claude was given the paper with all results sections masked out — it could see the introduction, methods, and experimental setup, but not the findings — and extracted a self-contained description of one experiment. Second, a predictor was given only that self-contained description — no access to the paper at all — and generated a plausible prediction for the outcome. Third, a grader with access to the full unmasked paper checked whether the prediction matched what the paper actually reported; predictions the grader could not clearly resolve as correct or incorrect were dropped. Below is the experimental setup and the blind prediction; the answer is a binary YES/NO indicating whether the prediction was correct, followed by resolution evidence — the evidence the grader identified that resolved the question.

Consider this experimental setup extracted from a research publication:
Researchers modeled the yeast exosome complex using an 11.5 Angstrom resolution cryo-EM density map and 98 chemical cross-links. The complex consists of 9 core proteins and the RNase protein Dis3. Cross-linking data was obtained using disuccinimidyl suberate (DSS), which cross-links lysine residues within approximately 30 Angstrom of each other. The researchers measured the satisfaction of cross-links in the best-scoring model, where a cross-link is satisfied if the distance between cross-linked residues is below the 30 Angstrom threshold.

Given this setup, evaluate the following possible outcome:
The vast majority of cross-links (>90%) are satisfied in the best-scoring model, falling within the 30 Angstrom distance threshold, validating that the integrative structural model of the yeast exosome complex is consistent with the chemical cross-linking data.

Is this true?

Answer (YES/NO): YES